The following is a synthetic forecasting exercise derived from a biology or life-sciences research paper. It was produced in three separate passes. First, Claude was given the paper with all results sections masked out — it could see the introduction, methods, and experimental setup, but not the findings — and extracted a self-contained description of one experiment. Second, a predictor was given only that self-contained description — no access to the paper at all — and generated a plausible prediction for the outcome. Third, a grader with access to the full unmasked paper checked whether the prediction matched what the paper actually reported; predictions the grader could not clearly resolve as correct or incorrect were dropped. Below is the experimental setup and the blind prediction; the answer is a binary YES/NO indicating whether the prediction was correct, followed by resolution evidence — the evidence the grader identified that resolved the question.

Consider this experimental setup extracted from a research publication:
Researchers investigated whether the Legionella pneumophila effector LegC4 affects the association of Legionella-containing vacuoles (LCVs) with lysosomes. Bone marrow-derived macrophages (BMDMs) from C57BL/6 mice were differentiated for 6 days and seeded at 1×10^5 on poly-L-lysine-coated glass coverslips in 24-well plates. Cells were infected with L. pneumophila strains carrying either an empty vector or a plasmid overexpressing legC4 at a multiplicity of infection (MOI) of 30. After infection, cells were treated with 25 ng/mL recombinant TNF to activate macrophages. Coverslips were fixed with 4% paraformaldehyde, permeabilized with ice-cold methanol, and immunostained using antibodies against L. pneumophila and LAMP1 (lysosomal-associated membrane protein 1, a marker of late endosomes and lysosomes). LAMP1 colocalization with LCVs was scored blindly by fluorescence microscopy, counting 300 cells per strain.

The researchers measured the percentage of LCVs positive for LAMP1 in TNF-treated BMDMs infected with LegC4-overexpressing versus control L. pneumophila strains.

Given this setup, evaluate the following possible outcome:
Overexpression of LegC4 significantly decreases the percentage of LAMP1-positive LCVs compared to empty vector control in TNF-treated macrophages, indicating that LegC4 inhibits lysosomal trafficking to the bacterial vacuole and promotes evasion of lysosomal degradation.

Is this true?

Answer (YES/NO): NO